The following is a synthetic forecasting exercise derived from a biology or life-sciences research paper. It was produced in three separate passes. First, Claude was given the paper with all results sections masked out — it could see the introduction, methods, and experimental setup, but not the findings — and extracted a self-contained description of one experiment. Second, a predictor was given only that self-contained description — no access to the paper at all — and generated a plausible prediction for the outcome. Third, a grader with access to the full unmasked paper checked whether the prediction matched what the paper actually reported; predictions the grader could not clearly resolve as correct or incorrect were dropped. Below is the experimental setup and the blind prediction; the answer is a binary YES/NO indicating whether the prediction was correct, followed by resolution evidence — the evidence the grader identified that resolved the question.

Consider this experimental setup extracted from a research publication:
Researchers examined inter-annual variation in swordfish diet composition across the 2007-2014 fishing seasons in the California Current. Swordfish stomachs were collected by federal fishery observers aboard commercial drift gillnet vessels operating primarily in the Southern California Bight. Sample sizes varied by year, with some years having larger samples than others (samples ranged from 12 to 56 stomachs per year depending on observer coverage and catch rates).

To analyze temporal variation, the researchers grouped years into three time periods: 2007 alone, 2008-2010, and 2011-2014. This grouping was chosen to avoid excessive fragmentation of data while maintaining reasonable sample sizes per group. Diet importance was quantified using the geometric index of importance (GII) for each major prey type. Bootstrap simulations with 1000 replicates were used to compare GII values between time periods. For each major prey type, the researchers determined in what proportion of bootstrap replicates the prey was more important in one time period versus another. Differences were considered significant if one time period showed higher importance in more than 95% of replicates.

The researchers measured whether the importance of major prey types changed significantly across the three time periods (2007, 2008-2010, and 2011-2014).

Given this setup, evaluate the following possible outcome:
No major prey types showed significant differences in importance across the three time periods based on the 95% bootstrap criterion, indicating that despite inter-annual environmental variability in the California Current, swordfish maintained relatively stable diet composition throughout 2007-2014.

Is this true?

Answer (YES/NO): NO